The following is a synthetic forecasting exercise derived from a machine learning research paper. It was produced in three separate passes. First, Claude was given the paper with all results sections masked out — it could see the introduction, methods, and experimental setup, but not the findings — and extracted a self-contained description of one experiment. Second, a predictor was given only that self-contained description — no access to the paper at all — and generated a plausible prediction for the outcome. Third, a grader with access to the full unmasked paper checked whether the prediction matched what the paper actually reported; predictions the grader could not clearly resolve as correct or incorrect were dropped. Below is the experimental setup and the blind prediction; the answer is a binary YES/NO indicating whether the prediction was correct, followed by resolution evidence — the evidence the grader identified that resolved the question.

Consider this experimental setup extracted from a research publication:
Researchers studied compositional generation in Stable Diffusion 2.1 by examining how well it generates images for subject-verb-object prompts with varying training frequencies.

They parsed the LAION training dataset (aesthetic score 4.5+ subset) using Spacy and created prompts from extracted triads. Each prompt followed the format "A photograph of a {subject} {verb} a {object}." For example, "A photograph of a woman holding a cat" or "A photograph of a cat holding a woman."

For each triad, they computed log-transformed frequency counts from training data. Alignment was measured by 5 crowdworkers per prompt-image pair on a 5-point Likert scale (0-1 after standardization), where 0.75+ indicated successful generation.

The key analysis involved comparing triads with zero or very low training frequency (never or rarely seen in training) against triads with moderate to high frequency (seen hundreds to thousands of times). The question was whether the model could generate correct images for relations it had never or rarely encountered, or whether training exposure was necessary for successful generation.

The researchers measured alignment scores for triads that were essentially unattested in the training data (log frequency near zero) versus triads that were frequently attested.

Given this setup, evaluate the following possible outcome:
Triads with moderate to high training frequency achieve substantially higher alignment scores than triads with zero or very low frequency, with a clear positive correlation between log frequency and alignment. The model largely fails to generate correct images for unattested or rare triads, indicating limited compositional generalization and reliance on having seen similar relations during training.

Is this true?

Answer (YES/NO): YES